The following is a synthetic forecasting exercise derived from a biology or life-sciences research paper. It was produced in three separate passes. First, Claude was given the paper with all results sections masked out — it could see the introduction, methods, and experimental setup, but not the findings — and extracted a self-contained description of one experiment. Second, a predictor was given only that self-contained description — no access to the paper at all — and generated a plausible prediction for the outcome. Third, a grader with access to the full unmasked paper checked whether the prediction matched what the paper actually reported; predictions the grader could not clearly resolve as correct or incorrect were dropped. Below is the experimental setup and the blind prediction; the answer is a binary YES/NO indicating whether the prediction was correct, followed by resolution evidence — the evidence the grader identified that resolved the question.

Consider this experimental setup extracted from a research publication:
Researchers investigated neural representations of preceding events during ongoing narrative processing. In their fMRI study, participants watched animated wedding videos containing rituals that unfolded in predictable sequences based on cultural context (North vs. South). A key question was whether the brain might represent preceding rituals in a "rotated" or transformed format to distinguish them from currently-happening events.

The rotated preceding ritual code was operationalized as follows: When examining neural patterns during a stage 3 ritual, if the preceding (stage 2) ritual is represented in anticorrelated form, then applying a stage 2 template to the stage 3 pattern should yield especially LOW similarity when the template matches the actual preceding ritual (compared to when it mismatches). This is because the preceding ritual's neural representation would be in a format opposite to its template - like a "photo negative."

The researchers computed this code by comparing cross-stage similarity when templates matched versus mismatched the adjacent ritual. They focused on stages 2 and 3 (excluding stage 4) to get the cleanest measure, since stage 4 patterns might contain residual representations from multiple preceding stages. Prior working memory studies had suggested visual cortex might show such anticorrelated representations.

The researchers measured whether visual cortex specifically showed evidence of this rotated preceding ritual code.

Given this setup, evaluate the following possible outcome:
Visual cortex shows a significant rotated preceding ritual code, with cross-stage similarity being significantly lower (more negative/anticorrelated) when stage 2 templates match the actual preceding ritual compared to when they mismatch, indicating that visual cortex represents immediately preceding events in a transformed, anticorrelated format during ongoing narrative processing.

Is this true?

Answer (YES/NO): YES